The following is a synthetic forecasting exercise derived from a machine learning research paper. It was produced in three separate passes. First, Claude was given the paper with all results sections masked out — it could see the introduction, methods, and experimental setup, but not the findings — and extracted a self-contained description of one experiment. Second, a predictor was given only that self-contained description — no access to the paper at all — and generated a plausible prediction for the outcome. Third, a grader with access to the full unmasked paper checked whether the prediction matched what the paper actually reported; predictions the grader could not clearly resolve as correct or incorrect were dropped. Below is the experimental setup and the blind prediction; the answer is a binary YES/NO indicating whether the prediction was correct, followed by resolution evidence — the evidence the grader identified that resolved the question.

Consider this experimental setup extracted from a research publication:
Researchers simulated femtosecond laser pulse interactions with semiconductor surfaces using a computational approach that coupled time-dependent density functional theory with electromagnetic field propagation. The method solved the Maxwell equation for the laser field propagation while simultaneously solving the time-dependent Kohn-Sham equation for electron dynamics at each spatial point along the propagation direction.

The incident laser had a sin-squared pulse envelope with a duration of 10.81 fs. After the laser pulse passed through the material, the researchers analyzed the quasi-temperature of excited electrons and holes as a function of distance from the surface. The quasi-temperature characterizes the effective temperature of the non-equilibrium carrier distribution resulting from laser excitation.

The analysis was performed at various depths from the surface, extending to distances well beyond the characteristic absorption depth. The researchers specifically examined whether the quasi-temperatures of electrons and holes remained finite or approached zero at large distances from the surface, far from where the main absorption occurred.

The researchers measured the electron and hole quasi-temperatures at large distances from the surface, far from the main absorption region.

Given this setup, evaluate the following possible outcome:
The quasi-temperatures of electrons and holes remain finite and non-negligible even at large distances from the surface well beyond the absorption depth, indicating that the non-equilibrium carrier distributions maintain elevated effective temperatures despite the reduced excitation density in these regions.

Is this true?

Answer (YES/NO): YES